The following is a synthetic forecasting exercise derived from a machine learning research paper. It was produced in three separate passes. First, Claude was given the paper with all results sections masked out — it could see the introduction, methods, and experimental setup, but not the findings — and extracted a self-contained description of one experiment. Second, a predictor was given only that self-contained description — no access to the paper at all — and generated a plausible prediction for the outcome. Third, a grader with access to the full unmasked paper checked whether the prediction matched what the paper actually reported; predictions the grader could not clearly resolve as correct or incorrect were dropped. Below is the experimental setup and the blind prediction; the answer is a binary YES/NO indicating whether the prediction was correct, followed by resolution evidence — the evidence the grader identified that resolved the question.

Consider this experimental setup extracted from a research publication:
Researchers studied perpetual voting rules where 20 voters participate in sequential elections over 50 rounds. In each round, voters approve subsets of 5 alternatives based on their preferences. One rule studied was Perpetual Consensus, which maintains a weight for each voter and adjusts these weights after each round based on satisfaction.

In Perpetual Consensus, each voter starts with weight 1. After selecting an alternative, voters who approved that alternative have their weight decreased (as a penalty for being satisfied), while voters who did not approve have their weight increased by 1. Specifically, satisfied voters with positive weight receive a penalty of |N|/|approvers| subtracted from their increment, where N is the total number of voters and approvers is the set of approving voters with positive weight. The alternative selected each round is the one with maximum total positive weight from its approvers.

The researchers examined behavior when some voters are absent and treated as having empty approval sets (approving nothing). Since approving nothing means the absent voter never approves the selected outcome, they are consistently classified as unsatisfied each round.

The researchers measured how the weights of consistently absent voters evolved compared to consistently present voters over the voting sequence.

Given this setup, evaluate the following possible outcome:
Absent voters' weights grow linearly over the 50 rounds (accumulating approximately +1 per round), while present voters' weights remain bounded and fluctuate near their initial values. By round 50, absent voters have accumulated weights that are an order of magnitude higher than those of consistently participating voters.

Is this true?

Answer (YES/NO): NO